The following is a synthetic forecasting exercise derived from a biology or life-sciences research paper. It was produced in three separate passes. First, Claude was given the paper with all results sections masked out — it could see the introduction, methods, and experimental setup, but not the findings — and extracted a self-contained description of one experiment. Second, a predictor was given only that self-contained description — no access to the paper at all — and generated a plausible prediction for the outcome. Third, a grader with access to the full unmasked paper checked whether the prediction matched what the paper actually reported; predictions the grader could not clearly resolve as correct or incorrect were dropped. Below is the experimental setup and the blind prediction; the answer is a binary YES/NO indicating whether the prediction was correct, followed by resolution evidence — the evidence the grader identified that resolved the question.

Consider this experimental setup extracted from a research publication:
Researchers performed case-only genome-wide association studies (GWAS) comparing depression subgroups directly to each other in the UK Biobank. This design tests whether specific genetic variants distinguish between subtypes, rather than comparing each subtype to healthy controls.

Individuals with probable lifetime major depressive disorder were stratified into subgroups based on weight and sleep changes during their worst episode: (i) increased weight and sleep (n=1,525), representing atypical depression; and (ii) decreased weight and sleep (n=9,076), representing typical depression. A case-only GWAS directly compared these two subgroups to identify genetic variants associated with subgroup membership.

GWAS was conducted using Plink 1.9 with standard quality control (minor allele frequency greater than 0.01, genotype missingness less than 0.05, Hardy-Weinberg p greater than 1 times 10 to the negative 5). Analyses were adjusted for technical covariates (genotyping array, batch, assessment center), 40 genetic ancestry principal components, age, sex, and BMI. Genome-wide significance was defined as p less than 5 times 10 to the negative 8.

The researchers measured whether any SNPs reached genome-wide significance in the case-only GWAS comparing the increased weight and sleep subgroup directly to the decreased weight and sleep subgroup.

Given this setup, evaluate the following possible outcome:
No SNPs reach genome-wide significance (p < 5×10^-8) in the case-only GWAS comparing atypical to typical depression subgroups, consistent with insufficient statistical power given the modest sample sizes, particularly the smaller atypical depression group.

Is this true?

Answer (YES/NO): YES